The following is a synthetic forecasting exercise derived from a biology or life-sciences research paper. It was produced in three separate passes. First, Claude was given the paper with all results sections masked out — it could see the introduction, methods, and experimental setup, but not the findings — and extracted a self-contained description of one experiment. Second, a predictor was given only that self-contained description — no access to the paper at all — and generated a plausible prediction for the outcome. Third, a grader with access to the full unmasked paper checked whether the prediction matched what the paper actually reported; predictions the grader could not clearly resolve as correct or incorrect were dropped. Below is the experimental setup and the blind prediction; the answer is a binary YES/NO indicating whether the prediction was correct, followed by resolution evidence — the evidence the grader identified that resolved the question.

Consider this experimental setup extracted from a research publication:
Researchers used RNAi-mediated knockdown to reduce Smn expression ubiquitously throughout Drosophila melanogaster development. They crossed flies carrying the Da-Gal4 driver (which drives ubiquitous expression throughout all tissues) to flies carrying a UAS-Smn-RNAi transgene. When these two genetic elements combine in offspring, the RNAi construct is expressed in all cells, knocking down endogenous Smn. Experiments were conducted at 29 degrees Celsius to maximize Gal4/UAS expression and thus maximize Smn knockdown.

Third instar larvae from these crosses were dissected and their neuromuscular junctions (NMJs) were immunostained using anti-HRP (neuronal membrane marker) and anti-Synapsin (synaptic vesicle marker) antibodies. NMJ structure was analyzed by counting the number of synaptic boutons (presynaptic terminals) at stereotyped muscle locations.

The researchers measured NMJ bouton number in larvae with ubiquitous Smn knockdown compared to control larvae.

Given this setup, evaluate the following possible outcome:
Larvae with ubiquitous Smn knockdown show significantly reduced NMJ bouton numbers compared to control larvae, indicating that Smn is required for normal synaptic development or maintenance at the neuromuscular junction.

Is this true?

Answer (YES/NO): YES